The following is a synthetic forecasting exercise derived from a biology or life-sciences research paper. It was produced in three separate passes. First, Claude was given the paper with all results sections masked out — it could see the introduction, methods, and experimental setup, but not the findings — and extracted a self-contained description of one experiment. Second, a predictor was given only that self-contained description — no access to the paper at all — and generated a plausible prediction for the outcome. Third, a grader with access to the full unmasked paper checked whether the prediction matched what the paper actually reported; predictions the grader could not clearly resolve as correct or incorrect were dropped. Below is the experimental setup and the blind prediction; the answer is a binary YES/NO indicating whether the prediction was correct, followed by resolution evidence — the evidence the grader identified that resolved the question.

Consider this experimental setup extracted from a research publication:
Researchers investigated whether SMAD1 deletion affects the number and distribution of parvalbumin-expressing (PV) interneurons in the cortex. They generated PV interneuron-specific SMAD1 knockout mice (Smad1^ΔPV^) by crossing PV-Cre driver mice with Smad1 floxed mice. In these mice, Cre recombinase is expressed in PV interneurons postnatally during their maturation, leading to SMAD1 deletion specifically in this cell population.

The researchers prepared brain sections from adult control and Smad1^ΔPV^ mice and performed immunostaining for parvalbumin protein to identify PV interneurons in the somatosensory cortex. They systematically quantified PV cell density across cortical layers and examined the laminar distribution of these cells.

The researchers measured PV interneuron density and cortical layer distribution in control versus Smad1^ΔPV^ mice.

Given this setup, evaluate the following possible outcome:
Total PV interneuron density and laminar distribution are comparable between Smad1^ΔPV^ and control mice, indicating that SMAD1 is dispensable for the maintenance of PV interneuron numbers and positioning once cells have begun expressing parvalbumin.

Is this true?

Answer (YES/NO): YES